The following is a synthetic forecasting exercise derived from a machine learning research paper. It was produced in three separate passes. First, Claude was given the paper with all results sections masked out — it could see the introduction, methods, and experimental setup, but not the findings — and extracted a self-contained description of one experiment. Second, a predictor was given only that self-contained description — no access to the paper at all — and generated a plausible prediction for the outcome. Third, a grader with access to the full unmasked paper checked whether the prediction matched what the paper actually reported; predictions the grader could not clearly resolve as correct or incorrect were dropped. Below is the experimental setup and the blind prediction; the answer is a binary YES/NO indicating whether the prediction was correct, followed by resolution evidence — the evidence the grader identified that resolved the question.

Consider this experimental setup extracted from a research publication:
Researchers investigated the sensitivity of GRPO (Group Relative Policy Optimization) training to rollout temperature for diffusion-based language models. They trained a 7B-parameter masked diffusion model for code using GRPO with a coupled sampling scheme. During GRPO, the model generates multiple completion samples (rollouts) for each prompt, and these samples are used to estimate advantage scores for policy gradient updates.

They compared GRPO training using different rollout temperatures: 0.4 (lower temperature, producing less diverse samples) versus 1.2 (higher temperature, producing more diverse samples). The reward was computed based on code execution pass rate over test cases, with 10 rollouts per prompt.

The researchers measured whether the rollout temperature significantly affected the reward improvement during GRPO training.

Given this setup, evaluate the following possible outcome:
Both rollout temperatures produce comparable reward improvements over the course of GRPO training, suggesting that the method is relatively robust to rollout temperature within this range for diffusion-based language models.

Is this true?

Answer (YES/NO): NO